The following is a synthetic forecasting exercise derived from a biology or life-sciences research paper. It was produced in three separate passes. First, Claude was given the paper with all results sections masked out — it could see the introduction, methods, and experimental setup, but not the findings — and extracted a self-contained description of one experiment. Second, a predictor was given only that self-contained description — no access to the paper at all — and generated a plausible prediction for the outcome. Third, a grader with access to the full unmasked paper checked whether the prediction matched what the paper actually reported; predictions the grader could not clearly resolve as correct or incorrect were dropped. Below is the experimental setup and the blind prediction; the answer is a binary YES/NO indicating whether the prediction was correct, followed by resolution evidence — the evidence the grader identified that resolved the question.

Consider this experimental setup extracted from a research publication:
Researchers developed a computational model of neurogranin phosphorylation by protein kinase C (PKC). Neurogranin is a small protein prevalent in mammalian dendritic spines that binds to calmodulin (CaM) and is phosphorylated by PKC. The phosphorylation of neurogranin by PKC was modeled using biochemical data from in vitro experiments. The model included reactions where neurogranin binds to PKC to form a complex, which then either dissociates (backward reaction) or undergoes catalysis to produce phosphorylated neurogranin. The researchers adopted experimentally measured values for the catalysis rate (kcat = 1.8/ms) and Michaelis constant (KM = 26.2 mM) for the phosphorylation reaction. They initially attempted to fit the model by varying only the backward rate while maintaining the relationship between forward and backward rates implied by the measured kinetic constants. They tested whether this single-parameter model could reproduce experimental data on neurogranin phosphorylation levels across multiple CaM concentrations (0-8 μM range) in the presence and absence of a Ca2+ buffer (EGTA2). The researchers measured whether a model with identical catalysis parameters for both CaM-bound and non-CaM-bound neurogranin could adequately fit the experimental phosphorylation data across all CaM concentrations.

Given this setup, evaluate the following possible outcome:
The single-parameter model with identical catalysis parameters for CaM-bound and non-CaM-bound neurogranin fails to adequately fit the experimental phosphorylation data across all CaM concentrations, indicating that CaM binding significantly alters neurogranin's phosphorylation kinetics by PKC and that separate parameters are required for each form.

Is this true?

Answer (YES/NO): YES